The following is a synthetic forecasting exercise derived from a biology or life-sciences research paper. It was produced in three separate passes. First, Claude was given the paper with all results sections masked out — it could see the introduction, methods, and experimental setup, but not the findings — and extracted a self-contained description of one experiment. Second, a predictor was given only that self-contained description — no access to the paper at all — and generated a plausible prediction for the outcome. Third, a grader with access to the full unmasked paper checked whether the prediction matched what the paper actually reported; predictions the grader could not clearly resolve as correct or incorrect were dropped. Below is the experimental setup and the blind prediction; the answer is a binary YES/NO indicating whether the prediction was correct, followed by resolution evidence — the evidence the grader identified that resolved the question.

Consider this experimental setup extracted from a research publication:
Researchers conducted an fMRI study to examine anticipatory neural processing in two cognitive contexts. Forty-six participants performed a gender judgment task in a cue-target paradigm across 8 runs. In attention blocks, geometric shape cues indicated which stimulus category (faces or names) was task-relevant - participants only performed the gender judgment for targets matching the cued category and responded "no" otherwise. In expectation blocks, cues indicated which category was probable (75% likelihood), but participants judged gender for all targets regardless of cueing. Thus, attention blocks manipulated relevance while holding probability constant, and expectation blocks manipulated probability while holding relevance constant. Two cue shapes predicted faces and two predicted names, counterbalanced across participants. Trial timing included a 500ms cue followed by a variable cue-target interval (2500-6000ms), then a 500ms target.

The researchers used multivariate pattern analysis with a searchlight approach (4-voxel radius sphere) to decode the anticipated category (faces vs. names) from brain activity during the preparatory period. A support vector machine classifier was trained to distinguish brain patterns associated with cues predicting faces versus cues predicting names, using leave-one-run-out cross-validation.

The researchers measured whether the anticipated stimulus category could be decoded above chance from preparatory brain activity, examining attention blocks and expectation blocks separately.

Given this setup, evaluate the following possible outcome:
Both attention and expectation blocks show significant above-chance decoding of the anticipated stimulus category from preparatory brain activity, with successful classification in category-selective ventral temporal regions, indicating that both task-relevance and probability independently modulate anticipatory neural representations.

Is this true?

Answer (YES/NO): NO